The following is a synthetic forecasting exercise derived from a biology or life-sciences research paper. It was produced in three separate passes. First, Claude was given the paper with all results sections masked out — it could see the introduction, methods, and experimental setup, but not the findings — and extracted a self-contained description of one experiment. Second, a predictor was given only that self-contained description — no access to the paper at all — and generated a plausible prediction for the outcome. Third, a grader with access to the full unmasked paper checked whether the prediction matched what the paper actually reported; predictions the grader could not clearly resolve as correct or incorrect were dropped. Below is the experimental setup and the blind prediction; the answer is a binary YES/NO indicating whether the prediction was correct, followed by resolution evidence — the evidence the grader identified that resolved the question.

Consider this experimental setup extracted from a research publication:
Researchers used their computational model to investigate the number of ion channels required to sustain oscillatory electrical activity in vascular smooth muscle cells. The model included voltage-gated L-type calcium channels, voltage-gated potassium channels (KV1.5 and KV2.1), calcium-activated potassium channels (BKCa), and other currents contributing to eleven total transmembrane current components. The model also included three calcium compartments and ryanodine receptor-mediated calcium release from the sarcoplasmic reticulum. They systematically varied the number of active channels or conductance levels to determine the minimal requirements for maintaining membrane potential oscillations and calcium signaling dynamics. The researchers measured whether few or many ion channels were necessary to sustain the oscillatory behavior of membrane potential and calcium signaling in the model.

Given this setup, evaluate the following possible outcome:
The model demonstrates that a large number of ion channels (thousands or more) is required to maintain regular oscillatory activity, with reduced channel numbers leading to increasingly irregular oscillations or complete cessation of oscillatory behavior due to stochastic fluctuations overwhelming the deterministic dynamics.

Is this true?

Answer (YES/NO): NO